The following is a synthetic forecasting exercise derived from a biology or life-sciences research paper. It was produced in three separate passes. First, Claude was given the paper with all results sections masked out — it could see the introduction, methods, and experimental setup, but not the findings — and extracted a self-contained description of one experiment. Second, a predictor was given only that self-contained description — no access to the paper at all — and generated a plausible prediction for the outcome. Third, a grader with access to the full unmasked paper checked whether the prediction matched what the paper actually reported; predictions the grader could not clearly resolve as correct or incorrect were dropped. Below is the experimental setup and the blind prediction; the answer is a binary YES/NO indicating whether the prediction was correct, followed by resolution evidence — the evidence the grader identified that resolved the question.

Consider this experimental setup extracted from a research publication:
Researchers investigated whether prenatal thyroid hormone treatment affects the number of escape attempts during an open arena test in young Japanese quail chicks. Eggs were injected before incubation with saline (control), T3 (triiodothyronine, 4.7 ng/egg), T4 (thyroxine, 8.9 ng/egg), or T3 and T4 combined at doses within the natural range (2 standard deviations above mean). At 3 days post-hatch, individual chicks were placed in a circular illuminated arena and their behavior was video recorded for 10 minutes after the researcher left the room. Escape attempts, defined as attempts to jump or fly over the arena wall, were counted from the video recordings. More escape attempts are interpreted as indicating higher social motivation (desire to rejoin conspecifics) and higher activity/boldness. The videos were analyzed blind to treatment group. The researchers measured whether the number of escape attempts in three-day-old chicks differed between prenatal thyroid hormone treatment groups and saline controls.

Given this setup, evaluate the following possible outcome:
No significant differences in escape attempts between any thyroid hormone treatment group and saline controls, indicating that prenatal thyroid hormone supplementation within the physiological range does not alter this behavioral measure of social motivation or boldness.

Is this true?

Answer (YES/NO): YES